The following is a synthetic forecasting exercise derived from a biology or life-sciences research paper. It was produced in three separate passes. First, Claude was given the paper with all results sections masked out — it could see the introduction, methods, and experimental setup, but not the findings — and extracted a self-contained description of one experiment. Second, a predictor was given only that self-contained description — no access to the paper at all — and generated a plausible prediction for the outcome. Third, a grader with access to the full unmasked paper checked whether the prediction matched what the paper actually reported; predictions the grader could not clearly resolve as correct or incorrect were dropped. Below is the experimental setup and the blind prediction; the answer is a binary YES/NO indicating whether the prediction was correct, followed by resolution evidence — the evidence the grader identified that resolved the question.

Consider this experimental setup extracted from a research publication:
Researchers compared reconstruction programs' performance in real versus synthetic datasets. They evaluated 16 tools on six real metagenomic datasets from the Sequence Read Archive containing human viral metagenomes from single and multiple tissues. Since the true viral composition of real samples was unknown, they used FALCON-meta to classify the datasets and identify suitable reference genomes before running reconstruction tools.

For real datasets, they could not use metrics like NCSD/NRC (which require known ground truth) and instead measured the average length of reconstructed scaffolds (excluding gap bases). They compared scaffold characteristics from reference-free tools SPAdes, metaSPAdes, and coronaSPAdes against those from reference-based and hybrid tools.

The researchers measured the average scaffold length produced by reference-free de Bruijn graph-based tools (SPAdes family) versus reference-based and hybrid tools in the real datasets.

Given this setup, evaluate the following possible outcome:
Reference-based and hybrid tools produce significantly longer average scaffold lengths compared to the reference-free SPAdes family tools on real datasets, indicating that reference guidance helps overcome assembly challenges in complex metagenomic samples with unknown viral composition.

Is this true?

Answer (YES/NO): YES